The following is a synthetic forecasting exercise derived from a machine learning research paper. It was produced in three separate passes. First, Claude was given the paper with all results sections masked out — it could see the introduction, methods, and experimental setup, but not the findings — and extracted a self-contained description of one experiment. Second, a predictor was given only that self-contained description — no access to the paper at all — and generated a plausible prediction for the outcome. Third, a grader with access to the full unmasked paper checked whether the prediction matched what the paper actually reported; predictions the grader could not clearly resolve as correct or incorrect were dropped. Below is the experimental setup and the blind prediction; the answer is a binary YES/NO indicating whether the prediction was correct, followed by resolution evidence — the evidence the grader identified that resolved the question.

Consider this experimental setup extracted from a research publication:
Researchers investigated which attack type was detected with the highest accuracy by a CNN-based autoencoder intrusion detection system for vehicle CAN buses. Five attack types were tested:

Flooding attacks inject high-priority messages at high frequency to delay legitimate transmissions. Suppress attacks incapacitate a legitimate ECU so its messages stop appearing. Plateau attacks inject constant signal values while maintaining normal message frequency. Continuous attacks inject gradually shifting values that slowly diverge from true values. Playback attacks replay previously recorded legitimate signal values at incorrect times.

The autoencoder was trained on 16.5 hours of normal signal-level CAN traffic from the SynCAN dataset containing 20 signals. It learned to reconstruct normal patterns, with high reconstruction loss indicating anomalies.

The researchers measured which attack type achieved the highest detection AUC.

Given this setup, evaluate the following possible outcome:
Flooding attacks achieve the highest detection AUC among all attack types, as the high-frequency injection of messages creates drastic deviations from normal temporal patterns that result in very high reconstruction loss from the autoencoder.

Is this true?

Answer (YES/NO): YES